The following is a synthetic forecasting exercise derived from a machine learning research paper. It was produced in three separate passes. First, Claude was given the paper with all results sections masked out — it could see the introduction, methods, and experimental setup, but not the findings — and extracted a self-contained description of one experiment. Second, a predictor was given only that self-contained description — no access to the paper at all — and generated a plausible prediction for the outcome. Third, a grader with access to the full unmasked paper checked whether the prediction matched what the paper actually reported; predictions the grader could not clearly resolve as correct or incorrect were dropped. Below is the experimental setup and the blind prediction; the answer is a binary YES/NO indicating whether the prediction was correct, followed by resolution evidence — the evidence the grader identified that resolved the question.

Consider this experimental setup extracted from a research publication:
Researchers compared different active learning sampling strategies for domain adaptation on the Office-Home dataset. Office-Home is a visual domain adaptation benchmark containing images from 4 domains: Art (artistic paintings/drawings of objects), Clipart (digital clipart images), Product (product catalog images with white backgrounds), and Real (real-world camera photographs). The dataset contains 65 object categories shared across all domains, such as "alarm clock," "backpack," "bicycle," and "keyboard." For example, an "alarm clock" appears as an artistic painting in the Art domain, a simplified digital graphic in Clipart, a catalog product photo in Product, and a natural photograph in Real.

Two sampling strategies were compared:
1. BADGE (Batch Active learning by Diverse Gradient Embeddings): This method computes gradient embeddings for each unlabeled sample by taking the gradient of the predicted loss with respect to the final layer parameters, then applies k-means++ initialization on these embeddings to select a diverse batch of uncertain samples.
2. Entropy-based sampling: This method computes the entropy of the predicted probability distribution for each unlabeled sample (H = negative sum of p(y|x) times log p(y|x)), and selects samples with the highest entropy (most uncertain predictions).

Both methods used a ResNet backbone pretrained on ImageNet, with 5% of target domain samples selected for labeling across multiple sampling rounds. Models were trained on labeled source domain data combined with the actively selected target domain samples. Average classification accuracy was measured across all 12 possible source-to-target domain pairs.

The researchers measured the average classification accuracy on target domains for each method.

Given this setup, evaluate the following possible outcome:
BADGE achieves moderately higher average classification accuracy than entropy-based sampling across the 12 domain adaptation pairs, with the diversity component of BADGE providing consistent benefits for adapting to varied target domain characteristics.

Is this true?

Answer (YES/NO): NO